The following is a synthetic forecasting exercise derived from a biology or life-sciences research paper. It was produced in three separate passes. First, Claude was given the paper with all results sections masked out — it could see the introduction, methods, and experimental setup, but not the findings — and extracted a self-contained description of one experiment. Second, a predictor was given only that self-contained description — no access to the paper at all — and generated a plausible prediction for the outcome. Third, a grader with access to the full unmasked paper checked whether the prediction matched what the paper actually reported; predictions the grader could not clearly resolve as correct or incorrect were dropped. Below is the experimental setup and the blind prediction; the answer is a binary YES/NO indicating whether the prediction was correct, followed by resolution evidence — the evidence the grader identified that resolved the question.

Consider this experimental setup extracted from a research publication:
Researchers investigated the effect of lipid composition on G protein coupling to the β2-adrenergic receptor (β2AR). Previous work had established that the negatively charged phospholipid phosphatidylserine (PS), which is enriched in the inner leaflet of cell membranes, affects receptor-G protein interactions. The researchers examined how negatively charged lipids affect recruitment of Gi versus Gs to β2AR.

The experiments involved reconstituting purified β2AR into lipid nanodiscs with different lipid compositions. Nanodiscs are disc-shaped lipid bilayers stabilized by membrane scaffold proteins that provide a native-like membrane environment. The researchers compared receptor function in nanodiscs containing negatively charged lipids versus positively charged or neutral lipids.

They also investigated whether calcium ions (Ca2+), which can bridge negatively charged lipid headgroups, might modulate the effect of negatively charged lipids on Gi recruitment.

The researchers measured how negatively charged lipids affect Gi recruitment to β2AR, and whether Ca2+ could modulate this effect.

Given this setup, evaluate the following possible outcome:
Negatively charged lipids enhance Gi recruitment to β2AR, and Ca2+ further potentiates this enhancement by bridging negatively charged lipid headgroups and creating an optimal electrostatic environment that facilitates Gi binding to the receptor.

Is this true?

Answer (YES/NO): NO